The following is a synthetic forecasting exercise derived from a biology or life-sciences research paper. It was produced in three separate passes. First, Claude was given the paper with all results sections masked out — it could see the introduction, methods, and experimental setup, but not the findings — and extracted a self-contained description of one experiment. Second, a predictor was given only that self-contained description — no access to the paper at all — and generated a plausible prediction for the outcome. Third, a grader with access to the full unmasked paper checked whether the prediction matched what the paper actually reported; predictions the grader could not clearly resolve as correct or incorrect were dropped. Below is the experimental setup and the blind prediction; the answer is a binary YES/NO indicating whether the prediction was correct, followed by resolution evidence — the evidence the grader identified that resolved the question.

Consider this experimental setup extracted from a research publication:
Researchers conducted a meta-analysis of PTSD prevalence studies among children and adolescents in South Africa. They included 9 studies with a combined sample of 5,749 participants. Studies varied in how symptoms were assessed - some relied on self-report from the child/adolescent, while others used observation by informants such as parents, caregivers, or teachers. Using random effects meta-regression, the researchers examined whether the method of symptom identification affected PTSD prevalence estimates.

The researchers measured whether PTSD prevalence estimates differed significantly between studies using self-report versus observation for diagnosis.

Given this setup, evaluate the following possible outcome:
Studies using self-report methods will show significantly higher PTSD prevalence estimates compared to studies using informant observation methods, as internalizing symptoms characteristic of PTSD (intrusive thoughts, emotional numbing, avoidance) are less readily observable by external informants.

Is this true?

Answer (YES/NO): YES